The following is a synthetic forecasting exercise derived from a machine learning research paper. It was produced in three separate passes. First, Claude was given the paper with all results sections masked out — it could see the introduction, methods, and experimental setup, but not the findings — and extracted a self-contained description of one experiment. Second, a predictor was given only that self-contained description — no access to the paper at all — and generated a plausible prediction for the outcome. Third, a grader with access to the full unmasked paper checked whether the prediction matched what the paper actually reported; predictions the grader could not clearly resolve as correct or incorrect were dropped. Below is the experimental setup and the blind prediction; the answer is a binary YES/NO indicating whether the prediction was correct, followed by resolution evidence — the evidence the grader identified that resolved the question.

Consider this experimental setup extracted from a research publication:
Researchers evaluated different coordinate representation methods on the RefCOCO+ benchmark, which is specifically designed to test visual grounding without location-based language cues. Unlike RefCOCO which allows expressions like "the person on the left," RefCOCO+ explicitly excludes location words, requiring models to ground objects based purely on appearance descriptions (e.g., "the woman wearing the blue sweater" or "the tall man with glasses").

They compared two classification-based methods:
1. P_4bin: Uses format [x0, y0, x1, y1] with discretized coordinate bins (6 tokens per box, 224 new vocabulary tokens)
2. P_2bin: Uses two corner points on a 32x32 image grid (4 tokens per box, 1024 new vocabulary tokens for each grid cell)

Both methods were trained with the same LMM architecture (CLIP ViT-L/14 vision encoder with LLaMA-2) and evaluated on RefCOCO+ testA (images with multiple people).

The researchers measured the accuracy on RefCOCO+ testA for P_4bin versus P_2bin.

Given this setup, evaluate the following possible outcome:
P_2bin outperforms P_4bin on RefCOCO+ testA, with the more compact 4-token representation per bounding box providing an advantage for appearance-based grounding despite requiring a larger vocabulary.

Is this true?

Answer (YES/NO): NO